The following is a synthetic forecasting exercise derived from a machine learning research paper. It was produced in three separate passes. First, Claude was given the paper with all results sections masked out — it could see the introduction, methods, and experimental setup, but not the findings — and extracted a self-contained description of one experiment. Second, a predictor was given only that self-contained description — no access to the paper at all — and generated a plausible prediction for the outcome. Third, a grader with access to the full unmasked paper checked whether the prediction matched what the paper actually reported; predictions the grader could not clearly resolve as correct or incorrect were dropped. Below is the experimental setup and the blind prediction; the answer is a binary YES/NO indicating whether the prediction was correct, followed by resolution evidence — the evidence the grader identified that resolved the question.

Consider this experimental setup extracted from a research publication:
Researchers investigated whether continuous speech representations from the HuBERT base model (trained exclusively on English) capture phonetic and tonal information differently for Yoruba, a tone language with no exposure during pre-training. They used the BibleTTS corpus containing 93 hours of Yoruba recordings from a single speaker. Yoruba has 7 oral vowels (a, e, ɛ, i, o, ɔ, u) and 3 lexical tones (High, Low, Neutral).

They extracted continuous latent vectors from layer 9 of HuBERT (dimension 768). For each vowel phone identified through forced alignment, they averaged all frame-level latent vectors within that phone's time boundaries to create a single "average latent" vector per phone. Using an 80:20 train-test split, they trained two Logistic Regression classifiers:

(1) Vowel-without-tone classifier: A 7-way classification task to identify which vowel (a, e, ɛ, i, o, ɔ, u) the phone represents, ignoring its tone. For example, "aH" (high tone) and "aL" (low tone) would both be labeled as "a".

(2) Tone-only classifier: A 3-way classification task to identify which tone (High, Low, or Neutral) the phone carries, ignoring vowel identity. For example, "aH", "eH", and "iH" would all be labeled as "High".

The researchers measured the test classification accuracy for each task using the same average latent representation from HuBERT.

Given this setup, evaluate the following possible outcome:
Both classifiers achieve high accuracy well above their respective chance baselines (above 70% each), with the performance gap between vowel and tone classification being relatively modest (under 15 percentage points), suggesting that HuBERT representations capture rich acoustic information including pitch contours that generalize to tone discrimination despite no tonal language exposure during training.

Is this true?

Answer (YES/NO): NO